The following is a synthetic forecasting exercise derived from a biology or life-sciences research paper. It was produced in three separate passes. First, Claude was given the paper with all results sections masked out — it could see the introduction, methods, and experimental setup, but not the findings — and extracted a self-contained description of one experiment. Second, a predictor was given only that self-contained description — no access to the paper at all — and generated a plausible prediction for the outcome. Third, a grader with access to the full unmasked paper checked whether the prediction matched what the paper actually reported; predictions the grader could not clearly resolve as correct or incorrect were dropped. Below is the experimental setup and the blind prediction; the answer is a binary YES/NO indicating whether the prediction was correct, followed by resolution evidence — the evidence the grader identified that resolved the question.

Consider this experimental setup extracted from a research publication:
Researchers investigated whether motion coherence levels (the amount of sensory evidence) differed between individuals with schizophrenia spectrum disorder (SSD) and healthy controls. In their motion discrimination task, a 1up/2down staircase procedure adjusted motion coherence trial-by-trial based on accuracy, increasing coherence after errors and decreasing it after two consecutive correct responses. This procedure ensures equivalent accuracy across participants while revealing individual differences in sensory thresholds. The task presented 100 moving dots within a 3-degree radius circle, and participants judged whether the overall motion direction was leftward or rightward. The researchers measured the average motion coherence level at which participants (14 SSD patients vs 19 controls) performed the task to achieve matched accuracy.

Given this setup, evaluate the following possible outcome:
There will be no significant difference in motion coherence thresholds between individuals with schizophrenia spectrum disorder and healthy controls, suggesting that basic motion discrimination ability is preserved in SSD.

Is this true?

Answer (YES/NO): NO